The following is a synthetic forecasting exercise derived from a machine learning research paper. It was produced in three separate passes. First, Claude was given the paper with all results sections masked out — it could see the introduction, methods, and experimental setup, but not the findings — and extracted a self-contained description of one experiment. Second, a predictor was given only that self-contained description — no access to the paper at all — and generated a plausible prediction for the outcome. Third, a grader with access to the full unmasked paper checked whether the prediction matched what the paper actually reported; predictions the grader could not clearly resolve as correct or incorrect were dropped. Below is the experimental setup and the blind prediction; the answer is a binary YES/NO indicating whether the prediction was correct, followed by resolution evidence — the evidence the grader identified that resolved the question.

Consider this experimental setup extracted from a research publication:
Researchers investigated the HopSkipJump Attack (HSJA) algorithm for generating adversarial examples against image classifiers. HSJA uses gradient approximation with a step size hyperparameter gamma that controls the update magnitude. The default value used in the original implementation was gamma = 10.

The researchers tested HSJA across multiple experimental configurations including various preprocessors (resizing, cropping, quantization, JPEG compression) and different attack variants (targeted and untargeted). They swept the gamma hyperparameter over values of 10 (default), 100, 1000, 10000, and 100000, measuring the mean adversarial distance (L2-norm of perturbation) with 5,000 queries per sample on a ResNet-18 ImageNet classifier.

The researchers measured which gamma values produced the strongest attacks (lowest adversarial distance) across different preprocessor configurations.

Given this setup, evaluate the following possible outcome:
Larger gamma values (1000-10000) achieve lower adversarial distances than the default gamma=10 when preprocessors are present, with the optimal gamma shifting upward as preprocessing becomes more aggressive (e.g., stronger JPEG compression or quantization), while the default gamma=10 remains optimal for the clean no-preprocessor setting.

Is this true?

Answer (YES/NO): NO